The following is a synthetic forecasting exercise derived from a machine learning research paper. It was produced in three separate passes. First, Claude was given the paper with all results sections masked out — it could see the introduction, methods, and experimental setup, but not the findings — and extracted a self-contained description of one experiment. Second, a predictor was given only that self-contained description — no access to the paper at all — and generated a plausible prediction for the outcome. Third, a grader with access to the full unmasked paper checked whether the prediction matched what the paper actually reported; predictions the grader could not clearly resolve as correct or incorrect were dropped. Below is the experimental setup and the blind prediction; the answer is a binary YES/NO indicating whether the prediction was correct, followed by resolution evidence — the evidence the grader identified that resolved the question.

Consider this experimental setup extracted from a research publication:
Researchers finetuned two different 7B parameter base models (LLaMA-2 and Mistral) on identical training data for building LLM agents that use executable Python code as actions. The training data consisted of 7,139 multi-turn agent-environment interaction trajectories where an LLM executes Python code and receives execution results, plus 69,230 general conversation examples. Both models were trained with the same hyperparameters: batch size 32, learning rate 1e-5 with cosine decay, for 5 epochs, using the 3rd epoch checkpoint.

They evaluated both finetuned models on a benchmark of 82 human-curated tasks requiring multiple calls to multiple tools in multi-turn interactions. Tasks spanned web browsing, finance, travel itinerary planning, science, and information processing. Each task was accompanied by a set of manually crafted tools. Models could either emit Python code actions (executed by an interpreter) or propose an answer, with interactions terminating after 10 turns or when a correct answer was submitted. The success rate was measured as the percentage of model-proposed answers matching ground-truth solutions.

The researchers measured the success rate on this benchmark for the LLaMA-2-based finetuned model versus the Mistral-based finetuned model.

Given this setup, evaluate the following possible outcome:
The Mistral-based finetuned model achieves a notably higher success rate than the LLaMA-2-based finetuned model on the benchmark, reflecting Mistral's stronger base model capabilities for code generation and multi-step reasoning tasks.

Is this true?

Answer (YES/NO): YES